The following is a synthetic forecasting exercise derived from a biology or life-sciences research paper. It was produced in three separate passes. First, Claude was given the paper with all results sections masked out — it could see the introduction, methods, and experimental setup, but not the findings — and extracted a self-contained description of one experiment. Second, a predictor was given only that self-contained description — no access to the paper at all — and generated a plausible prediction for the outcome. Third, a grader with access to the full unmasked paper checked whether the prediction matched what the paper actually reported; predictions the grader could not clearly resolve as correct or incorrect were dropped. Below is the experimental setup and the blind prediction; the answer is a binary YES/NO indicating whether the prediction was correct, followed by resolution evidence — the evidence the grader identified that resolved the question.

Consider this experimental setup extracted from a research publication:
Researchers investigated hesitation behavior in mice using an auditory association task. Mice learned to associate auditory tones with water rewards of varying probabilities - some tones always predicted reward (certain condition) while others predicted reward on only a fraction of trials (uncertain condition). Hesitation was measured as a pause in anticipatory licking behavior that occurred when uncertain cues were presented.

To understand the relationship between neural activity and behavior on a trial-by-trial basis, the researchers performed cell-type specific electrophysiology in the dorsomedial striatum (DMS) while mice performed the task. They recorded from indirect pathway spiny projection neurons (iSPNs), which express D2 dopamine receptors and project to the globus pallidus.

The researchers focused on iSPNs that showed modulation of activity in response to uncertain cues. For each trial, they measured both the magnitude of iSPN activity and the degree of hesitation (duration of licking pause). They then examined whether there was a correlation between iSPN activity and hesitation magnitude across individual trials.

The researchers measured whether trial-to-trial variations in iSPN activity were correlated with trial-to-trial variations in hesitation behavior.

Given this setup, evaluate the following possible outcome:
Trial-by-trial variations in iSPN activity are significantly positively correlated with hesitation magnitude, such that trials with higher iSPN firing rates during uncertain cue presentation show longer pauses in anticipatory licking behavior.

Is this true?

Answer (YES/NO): YES